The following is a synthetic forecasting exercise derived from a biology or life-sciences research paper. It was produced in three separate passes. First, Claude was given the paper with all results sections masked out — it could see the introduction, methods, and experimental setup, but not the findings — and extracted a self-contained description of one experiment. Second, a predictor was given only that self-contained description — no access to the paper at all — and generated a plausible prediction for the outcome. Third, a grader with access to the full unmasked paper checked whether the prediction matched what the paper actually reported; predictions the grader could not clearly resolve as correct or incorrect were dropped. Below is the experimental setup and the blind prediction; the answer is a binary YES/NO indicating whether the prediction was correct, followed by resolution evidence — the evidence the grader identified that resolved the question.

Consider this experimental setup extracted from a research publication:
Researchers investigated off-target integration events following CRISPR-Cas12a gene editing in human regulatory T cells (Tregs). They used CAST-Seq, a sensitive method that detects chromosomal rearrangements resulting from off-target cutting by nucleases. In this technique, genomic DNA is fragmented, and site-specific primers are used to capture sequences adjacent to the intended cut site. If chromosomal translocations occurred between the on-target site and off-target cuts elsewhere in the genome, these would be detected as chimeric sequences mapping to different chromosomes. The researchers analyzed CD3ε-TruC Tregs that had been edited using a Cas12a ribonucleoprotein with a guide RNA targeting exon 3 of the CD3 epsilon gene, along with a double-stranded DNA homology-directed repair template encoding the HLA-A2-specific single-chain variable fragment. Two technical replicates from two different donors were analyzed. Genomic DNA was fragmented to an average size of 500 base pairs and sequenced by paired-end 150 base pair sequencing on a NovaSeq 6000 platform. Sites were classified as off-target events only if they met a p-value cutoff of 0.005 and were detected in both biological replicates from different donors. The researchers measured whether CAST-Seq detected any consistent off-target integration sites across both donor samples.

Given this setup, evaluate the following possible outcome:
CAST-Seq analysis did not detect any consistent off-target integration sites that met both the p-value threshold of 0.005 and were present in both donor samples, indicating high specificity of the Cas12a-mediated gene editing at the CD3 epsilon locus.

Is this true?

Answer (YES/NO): YES